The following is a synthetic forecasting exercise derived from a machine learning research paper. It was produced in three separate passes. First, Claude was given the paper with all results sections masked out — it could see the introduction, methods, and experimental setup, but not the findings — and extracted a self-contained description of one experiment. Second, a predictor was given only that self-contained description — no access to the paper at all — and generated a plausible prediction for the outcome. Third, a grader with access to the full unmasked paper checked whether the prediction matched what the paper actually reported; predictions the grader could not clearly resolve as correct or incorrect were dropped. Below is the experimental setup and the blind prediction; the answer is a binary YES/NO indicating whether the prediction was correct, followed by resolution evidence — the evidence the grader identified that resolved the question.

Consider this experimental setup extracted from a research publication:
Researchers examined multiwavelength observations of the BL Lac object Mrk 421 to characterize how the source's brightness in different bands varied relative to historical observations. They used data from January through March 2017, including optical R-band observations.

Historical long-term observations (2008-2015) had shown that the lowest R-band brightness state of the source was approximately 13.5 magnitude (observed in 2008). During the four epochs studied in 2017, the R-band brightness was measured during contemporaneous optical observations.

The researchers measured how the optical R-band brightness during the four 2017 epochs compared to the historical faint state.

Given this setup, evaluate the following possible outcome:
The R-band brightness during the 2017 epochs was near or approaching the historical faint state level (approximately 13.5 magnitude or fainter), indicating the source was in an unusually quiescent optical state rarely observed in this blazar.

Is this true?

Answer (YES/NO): NO